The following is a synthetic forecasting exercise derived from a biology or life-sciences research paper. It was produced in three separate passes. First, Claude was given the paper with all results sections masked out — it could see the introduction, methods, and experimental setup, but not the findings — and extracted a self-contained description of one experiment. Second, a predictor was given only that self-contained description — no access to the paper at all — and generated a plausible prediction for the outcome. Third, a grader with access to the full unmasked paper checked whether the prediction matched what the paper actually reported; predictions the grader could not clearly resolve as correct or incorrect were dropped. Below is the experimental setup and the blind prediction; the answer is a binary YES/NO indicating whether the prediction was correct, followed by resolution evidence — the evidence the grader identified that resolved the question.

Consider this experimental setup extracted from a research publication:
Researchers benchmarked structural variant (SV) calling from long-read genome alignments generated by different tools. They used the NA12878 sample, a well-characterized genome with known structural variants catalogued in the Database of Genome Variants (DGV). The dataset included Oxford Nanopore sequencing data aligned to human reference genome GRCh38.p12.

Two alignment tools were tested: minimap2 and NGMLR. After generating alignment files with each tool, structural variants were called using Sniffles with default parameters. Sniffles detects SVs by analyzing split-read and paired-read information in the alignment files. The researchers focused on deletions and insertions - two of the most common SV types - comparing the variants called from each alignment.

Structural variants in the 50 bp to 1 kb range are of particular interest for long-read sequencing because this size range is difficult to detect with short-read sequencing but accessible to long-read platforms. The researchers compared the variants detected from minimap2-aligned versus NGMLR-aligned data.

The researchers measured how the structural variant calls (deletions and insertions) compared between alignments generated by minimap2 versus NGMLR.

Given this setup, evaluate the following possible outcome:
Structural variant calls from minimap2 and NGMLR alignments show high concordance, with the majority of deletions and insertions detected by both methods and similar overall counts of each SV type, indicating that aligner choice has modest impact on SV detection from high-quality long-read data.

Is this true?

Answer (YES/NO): NO